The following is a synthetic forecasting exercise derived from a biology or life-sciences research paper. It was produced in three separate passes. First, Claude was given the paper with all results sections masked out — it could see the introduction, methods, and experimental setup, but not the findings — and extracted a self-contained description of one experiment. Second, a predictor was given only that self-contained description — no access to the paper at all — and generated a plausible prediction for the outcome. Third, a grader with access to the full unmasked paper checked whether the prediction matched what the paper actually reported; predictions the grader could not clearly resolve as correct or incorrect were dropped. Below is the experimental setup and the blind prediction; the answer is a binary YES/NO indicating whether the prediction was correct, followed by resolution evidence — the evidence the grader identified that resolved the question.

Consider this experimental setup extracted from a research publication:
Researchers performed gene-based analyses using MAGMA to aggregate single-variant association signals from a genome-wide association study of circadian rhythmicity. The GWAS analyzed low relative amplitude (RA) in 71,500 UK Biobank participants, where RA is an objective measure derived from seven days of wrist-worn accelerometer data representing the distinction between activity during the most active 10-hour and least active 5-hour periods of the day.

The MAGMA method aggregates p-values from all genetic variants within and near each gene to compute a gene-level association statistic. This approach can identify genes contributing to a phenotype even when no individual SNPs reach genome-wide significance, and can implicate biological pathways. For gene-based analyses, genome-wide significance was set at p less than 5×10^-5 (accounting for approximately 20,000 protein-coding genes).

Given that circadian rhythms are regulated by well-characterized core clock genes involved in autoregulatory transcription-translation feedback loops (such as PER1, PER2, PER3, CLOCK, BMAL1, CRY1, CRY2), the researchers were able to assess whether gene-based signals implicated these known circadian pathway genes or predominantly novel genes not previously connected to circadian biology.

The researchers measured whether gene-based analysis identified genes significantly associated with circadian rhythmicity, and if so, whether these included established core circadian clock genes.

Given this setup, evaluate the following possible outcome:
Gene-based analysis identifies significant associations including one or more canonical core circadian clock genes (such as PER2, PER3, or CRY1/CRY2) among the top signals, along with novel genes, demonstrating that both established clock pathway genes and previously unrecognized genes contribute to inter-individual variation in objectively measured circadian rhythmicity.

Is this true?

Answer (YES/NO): NO